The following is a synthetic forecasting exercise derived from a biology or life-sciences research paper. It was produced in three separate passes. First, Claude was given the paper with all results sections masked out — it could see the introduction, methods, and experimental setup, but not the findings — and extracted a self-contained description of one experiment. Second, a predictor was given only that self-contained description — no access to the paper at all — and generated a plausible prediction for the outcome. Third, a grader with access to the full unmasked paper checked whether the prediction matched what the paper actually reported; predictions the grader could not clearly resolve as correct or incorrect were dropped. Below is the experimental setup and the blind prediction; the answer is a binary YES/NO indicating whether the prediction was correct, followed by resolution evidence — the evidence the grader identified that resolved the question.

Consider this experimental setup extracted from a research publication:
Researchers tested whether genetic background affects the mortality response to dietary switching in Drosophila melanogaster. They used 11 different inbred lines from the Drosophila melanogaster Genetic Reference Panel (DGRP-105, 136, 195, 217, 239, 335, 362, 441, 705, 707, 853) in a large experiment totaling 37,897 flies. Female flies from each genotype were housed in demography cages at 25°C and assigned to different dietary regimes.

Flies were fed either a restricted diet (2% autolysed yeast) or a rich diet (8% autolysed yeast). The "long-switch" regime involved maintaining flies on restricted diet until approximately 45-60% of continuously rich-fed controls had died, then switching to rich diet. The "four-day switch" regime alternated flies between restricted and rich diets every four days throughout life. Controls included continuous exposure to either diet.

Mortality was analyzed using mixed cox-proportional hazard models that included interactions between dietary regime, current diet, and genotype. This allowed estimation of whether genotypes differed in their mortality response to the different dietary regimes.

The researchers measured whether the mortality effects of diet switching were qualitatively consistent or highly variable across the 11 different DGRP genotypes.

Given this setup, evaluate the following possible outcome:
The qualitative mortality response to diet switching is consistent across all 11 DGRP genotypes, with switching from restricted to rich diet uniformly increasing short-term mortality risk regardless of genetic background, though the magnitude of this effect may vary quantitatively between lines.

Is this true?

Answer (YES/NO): YES